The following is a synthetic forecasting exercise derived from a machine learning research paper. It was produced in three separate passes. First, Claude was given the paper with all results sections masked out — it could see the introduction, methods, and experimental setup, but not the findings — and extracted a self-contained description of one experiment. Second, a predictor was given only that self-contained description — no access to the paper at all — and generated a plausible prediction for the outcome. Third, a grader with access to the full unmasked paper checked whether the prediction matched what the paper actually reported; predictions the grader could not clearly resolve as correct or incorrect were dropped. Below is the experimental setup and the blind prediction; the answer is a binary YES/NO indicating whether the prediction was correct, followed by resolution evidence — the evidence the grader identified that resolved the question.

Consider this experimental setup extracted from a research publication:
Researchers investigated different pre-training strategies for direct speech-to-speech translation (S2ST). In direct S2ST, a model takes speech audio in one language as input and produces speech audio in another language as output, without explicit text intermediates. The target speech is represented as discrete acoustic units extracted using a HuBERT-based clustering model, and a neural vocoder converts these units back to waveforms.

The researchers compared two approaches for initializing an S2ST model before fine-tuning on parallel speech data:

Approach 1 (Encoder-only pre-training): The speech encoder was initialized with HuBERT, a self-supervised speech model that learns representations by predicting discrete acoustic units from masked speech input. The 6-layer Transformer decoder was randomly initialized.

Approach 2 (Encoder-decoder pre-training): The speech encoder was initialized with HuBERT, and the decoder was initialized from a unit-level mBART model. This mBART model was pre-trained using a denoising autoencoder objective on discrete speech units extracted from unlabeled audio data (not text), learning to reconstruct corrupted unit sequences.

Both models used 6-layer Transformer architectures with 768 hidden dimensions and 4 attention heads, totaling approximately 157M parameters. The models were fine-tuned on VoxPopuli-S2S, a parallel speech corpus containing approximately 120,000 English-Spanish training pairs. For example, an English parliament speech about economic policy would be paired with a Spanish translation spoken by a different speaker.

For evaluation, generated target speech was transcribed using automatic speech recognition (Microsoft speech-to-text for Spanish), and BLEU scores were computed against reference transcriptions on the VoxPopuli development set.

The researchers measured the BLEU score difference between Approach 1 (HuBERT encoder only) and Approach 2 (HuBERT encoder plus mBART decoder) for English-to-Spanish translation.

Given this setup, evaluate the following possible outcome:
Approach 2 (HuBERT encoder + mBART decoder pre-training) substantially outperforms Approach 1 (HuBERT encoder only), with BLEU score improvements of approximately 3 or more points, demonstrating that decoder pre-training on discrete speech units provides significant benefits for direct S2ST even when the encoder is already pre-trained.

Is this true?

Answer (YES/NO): NO